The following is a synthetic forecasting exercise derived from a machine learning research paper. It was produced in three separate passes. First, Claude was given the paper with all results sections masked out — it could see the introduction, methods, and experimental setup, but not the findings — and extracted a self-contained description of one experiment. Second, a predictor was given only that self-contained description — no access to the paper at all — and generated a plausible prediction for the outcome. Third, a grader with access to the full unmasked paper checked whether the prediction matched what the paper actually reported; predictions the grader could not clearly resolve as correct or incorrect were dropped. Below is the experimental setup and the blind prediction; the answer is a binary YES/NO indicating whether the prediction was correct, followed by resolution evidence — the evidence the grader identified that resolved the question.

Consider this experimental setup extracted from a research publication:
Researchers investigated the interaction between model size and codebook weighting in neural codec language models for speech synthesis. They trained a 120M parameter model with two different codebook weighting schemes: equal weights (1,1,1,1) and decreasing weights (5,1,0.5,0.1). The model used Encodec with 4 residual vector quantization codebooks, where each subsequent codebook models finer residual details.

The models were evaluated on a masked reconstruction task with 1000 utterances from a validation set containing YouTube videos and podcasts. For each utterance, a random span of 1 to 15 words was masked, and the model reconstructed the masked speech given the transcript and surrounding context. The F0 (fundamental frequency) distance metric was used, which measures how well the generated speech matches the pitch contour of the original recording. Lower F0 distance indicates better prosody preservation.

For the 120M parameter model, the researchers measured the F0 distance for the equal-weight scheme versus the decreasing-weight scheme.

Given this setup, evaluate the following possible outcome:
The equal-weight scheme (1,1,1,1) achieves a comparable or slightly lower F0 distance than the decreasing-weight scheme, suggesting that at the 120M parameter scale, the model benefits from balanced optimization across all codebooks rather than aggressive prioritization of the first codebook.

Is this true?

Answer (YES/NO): YES